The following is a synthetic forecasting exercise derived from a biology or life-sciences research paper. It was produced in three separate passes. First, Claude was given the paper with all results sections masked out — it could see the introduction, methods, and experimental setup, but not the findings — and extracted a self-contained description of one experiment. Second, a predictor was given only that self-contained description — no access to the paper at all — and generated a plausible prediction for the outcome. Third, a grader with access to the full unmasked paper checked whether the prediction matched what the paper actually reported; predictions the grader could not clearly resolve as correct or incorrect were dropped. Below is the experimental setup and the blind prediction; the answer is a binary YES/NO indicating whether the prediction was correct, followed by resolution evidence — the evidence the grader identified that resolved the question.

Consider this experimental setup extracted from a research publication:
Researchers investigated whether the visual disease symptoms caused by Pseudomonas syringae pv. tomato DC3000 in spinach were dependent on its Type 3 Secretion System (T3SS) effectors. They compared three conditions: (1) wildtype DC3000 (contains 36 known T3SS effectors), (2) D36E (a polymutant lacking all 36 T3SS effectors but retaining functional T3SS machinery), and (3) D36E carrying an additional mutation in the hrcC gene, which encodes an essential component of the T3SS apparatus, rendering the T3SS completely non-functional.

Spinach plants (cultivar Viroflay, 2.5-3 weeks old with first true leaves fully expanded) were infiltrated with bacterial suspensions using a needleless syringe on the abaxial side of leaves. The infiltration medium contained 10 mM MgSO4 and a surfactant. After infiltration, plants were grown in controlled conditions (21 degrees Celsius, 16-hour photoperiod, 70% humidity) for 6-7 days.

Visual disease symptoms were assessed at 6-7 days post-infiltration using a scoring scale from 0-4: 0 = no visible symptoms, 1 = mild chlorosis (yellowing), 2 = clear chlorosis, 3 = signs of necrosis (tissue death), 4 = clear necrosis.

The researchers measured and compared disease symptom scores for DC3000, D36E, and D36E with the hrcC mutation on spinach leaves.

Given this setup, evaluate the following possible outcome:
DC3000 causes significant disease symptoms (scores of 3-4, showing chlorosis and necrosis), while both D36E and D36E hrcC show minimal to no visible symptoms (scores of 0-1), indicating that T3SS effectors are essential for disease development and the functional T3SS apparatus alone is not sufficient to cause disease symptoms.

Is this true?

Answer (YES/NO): YES